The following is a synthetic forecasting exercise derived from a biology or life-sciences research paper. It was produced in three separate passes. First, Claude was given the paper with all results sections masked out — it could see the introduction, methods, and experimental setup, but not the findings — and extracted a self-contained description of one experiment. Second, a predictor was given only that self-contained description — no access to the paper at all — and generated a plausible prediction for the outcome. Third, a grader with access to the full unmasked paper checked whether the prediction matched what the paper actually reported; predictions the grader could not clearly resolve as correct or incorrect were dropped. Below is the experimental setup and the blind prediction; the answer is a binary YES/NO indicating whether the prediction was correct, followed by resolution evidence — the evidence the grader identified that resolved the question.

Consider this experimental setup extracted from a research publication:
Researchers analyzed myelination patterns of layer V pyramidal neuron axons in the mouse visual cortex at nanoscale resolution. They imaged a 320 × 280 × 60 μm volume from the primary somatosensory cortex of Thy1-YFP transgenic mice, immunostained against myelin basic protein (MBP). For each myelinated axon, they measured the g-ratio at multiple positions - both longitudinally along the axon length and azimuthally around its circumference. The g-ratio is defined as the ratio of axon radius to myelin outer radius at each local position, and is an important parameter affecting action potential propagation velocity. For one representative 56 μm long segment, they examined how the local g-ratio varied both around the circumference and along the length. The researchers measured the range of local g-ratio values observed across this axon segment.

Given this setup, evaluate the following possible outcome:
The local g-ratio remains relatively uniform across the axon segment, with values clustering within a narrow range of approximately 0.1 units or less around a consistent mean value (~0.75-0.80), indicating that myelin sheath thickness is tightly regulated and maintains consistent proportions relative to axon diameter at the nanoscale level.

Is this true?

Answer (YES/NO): NO